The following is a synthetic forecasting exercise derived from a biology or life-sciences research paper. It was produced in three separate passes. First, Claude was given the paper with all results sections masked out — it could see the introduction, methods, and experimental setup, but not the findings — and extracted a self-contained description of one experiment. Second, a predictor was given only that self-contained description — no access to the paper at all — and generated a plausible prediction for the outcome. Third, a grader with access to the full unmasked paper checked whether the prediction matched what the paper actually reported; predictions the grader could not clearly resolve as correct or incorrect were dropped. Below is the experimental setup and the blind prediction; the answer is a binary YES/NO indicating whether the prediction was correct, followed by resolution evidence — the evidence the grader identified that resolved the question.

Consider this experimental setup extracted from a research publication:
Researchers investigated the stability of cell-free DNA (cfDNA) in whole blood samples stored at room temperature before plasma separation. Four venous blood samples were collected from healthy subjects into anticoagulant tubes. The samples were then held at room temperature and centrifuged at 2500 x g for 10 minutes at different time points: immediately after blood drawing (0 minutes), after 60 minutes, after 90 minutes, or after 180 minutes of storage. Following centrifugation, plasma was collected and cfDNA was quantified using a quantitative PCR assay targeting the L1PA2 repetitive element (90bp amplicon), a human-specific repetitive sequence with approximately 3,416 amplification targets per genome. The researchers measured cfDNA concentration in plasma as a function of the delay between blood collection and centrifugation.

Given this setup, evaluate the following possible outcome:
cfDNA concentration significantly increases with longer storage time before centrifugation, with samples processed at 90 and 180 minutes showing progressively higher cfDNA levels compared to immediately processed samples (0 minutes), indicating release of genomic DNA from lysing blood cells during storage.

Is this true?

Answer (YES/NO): NO